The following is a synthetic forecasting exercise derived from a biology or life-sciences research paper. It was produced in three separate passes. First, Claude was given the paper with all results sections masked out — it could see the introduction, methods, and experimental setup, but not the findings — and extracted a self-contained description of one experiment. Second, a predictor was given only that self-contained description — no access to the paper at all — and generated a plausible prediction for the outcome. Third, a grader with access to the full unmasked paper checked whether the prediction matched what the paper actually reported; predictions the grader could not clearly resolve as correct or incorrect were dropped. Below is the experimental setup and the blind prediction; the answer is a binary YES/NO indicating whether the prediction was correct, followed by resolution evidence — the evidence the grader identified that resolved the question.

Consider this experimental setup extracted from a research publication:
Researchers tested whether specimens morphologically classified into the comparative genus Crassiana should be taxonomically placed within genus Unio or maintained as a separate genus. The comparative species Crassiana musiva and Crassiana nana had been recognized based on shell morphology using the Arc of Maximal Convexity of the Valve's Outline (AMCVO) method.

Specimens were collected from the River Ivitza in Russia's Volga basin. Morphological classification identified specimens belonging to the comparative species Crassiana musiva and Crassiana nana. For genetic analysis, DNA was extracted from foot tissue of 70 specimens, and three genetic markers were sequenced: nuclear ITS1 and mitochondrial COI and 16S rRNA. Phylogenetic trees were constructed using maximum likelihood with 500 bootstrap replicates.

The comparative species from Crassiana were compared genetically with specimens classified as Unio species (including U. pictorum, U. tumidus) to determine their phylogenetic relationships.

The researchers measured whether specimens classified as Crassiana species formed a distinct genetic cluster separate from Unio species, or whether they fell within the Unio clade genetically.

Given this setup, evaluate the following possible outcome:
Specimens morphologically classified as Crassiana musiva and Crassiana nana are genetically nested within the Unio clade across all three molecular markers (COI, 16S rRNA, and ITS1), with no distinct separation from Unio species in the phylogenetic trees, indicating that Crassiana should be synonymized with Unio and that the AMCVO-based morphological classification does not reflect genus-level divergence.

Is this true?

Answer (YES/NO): NO